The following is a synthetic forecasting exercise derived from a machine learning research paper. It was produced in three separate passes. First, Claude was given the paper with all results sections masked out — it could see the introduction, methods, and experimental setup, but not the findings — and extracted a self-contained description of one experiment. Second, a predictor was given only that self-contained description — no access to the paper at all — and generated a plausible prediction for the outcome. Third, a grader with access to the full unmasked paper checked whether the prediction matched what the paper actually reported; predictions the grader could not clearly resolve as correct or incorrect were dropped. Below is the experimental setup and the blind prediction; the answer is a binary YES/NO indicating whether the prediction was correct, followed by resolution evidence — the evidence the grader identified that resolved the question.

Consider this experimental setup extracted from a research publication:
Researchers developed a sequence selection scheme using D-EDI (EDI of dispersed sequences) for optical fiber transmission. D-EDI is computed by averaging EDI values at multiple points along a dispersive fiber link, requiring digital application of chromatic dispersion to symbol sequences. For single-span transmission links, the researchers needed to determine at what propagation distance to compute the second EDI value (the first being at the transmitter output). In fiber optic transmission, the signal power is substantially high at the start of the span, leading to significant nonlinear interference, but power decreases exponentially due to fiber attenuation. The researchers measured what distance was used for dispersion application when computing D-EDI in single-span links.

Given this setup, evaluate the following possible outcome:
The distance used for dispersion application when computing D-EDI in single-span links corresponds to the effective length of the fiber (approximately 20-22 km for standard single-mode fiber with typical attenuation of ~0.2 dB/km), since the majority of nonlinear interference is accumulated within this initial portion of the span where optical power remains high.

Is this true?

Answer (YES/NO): YES